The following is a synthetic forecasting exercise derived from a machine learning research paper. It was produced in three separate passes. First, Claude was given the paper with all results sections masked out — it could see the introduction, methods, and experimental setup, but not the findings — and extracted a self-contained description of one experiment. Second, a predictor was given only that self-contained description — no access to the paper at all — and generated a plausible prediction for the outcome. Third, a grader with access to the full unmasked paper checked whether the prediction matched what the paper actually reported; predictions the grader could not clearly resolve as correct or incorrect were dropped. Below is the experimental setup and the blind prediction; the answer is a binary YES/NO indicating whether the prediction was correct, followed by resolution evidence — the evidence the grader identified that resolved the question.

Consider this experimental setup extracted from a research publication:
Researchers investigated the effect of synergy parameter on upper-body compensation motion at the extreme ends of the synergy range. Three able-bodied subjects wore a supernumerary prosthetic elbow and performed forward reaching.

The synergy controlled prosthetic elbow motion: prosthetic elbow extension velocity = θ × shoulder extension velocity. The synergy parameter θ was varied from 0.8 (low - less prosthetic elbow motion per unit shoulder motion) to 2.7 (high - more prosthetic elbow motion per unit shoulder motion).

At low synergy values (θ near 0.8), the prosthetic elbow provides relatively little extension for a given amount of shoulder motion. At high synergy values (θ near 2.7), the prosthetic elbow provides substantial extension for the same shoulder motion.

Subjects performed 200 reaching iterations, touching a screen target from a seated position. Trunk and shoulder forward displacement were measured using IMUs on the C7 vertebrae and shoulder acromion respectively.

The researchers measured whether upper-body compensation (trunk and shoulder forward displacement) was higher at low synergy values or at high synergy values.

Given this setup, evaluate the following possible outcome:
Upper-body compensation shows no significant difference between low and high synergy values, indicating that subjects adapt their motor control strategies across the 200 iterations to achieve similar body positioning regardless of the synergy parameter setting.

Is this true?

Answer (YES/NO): NO